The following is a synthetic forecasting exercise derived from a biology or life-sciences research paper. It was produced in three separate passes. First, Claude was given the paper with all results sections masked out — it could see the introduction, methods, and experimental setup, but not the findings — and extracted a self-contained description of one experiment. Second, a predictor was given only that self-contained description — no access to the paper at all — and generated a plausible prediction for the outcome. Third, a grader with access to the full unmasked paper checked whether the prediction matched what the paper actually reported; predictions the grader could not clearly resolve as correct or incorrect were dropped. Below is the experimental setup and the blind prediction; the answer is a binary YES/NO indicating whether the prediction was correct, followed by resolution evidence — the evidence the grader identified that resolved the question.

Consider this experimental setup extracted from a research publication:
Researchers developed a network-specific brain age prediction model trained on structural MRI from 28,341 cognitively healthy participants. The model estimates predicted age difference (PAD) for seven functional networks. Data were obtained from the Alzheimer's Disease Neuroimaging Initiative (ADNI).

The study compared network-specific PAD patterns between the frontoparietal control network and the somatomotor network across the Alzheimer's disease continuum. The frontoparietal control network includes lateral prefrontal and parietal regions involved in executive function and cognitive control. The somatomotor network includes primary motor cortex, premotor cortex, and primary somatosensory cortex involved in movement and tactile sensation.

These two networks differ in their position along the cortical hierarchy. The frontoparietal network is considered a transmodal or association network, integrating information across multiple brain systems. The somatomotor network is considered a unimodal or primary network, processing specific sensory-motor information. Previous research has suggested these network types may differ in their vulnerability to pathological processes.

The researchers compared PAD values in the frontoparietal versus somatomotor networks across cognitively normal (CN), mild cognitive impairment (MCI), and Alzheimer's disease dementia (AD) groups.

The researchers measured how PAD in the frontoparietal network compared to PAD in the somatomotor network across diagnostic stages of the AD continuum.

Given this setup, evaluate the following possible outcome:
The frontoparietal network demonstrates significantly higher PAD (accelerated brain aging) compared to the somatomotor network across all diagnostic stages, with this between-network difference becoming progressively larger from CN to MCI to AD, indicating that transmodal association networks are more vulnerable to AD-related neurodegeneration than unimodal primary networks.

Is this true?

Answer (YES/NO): NO